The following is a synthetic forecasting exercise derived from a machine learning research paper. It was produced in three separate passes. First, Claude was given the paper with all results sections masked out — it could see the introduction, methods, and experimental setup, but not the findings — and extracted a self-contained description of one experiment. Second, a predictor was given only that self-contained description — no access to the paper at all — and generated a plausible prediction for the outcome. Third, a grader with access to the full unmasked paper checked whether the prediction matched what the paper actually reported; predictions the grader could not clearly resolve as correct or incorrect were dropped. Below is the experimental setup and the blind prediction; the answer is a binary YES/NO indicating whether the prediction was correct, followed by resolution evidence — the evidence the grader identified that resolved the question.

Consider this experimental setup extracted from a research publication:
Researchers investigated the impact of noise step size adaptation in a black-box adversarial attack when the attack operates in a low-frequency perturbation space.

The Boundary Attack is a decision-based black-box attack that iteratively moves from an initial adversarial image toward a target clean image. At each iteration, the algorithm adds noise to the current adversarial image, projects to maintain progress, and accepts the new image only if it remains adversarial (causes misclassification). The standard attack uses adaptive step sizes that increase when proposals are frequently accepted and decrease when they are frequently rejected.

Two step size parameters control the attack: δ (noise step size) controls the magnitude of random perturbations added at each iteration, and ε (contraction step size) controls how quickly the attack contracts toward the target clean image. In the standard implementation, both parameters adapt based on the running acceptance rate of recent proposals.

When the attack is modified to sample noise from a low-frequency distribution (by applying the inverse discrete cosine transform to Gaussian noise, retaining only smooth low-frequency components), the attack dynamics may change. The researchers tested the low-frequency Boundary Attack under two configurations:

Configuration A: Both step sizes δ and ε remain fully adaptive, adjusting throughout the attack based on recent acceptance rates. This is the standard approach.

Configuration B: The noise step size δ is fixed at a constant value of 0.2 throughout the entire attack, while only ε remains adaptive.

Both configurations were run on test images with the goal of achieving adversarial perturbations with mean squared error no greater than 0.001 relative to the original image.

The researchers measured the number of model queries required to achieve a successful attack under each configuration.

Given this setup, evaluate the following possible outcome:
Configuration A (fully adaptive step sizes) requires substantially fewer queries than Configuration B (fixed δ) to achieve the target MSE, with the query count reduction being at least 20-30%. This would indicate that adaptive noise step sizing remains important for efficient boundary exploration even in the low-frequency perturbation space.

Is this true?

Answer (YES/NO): NO